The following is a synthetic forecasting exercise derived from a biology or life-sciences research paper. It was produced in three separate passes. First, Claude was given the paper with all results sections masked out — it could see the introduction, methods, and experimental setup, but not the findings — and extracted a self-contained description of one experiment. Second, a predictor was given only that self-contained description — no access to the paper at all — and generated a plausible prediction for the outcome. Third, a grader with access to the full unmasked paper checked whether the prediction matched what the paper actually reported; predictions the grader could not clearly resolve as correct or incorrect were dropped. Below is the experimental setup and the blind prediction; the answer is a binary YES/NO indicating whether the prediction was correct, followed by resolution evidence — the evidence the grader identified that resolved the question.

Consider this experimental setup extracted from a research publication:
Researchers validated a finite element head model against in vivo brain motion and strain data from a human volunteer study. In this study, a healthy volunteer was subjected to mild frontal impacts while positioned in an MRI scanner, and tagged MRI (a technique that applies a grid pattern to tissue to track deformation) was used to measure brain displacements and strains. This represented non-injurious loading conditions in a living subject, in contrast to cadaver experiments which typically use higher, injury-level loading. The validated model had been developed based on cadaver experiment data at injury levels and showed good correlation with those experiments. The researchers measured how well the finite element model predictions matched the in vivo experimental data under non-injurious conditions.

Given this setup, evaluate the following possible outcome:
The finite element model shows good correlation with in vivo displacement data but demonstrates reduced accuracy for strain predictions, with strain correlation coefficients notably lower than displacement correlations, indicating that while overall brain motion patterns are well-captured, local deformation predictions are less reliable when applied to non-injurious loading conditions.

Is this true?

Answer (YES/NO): NO